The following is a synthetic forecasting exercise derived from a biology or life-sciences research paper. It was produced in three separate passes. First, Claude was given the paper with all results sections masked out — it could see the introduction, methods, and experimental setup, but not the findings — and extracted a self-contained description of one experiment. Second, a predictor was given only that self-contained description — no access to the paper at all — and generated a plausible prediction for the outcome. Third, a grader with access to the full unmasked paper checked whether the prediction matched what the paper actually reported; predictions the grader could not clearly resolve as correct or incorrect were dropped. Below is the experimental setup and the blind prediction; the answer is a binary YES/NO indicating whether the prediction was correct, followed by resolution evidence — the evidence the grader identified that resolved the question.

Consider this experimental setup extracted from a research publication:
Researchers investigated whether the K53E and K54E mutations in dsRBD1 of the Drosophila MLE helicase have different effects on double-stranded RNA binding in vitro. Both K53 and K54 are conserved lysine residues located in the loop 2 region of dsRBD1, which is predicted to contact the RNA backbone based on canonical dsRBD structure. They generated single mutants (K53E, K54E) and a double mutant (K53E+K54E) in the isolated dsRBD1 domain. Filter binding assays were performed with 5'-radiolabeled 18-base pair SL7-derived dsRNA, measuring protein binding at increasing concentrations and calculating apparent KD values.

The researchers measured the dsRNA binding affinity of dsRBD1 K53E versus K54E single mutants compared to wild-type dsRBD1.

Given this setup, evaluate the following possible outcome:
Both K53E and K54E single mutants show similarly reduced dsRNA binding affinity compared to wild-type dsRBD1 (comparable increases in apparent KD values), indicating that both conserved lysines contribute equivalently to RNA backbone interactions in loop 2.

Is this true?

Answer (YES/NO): NO